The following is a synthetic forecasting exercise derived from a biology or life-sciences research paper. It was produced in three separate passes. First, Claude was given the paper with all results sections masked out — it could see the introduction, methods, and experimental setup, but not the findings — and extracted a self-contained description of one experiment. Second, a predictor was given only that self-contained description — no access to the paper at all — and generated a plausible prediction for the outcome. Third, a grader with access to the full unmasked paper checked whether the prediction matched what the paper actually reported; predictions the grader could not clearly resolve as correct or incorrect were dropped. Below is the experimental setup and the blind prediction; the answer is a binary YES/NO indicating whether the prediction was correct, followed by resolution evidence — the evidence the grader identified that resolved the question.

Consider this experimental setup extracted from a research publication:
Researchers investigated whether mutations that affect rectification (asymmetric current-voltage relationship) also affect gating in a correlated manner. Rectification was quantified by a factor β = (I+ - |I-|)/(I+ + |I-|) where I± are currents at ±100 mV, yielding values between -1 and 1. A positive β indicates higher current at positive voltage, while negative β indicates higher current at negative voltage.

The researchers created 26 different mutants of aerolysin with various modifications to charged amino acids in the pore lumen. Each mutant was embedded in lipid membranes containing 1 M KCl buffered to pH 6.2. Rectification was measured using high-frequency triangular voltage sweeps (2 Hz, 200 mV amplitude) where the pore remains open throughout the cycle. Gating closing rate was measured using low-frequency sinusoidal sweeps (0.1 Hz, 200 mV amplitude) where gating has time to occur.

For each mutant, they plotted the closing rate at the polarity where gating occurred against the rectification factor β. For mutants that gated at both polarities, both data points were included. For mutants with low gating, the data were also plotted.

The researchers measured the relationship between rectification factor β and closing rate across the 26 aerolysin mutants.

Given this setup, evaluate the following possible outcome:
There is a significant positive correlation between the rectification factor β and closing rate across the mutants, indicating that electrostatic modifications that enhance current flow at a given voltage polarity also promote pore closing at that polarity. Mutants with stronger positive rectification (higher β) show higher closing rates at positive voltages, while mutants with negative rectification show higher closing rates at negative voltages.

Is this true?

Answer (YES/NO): YES